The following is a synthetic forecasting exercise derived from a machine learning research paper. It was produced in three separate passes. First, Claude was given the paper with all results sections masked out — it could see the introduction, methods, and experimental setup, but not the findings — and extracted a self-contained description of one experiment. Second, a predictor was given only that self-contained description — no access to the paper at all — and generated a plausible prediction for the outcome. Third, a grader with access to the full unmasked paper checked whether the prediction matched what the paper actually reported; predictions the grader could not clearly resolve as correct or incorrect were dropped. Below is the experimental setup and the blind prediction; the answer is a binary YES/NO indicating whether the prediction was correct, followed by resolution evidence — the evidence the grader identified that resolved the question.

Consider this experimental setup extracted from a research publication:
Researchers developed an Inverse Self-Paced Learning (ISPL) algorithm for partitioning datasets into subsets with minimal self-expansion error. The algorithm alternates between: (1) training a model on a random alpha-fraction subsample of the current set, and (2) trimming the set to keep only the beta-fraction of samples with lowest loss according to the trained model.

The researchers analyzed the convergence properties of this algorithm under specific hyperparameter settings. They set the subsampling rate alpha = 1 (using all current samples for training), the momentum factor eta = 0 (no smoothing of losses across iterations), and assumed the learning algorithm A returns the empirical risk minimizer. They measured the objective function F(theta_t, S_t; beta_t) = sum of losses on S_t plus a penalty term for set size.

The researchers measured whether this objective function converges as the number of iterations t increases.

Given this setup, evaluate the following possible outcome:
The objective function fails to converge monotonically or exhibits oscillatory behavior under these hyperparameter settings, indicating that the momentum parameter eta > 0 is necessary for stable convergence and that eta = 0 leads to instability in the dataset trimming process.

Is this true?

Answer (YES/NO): NO